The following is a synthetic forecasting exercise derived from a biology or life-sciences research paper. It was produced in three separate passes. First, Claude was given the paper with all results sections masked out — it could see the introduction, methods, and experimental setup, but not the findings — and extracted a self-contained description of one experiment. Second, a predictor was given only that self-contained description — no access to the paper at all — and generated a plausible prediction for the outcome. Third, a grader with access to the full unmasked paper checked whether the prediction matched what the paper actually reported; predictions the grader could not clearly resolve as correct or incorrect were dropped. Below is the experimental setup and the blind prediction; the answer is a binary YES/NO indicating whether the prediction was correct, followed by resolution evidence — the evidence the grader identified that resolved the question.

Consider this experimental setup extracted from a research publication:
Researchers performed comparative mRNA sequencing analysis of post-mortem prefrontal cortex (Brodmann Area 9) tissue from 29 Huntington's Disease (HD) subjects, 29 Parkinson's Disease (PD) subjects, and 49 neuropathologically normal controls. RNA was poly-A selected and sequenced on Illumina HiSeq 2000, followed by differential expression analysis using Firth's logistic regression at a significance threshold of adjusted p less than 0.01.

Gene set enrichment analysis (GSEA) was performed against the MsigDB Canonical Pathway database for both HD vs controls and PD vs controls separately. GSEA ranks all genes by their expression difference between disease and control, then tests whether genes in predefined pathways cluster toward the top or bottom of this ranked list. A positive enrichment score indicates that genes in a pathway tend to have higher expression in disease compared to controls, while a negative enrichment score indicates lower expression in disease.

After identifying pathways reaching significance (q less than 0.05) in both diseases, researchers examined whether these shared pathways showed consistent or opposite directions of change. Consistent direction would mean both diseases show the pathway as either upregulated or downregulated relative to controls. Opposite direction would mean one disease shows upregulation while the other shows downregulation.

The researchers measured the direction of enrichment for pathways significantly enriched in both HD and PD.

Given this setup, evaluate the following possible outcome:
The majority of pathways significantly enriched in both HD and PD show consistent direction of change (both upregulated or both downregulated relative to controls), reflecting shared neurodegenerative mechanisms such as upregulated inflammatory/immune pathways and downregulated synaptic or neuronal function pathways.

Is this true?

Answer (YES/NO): YES